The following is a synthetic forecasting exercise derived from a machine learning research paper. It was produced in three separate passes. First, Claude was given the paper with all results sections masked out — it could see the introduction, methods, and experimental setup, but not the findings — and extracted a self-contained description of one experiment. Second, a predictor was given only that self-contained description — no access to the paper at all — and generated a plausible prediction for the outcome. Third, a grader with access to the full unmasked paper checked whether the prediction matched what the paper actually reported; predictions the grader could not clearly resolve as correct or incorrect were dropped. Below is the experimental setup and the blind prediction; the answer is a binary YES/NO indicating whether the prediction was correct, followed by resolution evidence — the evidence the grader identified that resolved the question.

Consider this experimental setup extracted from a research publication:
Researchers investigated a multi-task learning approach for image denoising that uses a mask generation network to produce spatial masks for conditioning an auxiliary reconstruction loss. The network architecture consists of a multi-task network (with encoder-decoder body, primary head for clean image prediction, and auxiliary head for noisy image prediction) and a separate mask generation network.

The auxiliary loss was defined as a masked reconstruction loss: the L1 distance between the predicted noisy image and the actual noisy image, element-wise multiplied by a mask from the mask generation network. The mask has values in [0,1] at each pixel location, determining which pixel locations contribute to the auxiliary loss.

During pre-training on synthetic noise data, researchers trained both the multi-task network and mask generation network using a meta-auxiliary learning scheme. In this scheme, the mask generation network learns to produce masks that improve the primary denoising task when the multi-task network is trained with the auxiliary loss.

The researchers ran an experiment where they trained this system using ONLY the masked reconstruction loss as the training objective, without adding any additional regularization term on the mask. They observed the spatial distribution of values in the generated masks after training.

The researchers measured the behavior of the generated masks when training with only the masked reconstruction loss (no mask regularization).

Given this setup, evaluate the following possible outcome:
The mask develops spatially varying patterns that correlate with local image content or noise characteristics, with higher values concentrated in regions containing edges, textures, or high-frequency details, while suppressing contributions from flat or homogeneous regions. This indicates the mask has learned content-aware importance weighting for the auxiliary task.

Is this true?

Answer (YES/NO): NO